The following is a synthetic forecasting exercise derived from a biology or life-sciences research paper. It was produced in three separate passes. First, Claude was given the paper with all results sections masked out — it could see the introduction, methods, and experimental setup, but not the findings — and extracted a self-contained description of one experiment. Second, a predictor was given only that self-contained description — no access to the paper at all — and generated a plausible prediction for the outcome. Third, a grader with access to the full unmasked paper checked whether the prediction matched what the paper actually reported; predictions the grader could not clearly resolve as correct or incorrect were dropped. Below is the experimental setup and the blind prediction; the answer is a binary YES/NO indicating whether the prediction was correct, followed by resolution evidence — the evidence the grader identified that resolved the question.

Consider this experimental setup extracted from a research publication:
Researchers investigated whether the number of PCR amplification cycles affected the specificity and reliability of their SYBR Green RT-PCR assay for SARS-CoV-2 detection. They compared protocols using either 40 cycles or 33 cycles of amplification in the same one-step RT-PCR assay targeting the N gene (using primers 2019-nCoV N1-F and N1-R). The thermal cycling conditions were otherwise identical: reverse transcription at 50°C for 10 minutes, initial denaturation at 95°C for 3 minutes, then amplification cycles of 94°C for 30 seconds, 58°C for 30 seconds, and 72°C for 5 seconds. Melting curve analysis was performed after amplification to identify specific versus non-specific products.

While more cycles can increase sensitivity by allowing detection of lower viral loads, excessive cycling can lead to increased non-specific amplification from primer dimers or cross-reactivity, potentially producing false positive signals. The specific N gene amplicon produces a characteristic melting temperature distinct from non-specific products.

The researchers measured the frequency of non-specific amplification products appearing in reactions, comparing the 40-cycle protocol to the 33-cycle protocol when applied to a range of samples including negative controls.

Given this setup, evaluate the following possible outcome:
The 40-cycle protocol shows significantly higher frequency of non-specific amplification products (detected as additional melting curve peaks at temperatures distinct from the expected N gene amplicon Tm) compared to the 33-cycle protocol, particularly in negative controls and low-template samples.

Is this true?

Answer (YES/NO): YES